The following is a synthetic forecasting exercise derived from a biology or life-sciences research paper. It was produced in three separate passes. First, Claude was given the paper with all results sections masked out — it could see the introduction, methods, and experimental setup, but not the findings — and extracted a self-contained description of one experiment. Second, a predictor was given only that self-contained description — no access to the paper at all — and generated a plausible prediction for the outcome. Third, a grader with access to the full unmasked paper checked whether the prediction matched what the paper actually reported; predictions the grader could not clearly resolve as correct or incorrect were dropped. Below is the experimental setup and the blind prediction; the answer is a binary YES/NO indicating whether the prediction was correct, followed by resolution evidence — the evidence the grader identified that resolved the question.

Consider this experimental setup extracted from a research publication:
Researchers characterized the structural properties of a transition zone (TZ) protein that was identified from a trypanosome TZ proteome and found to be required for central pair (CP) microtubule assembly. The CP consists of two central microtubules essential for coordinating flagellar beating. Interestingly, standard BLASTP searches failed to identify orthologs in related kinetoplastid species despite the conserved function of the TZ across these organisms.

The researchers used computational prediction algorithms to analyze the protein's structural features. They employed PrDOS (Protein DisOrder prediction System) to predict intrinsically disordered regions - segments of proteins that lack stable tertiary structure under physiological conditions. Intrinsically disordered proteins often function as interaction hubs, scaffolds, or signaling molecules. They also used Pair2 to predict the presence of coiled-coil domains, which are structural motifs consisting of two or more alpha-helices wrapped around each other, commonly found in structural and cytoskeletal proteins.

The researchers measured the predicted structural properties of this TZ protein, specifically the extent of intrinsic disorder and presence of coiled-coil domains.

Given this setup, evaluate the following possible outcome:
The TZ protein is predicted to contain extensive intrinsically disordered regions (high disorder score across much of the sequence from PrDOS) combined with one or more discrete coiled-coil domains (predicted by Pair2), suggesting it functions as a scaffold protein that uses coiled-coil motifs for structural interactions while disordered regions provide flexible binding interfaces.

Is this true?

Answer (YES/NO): YES